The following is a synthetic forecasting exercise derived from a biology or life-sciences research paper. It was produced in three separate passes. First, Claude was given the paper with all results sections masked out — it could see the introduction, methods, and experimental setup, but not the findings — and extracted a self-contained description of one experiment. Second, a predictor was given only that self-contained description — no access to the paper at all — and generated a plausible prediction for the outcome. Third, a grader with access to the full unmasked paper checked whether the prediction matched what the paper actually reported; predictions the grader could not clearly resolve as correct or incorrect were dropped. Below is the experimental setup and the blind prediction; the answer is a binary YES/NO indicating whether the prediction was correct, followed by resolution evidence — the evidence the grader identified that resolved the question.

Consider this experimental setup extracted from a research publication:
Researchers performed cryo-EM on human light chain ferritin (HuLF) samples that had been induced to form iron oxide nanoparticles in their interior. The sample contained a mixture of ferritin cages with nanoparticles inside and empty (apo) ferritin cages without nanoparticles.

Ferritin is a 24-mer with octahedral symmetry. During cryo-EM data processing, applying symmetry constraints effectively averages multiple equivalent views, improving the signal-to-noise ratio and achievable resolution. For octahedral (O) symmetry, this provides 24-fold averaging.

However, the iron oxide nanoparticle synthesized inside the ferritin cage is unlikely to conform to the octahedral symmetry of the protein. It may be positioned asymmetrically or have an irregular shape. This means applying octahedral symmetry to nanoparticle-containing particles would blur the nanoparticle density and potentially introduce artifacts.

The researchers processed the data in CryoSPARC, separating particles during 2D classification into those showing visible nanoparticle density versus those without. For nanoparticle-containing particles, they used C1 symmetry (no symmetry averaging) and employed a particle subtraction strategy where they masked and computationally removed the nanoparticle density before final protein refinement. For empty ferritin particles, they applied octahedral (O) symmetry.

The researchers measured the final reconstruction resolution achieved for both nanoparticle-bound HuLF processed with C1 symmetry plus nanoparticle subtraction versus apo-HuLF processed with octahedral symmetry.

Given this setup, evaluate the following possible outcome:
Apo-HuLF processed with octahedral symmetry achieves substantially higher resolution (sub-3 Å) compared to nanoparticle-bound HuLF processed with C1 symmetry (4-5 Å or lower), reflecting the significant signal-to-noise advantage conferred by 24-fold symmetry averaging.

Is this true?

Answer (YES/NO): NO